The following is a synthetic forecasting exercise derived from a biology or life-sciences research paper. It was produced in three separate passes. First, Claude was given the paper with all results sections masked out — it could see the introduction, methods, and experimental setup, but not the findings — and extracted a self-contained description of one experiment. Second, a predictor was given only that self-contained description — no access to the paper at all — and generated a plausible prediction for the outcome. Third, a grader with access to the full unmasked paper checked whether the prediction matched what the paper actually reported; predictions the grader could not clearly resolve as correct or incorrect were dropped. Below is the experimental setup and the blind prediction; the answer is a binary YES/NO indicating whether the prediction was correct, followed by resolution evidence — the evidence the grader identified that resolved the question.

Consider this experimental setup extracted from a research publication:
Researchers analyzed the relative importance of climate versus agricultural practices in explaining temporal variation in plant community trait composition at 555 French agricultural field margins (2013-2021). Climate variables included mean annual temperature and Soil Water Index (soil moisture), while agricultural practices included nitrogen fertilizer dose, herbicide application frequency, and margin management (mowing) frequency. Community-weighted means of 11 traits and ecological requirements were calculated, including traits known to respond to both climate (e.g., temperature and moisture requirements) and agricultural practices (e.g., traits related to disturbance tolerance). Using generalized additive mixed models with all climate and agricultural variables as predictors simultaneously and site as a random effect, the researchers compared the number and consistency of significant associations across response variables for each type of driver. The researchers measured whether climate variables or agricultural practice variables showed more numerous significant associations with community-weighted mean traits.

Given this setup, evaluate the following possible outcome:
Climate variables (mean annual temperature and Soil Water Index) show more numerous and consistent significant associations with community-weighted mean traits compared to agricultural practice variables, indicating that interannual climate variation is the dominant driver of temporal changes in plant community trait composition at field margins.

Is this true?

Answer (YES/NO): YES